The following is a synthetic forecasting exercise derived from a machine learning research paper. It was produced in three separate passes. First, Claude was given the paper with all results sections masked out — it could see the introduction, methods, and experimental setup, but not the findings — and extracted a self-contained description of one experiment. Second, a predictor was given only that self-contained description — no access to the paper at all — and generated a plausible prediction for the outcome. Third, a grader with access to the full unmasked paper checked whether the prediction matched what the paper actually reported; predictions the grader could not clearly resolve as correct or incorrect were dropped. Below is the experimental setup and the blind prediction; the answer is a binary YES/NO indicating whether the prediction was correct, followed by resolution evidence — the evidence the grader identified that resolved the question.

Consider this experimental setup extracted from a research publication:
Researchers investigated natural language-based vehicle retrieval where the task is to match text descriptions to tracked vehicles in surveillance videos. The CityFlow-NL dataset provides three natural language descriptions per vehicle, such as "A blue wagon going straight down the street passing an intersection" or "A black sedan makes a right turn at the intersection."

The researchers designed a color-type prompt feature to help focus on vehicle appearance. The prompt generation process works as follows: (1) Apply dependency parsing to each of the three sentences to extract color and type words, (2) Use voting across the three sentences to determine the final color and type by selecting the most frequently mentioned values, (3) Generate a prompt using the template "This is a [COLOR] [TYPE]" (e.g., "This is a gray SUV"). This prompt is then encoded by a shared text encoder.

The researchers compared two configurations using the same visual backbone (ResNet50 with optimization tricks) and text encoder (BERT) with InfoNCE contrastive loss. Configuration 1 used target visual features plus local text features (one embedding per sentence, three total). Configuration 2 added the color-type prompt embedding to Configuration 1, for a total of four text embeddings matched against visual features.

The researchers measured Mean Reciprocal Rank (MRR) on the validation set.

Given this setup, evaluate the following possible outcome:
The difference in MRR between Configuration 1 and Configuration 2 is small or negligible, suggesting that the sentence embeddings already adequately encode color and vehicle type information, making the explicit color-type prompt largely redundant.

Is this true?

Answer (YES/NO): NO